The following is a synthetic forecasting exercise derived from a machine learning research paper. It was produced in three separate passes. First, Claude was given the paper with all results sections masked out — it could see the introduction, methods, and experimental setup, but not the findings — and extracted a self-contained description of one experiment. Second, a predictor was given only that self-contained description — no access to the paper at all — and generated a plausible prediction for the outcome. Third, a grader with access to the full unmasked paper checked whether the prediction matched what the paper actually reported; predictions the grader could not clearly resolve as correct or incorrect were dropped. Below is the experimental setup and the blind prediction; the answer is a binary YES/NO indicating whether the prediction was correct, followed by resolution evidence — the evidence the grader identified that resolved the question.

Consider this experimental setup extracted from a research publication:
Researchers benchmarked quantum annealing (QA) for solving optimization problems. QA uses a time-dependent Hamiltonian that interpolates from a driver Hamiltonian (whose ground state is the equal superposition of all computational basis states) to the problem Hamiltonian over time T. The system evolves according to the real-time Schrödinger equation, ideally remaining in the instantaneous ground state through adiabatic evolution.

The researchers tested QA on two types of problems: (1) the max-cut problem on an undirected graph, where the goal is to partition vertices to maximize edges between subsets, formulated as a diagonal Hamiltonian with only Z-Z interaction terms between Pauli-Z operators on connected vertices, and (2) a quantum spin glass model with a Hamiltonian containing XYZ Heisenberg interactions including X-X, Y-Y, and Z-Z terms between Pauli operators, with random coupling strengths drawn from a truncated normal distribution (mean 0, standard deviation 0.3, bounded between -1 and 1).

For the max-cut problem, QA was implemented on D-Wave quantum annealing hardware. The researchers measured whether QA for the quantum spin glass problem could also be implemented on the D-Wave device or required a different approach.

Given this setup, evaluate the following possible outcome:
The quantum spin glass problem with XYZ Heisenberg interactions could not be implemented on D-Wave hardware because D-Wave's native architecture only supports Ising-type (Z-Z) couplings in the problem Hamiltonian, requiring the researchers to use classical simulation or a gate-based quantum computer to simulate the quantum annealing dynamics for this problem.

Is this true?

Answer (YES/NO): YES